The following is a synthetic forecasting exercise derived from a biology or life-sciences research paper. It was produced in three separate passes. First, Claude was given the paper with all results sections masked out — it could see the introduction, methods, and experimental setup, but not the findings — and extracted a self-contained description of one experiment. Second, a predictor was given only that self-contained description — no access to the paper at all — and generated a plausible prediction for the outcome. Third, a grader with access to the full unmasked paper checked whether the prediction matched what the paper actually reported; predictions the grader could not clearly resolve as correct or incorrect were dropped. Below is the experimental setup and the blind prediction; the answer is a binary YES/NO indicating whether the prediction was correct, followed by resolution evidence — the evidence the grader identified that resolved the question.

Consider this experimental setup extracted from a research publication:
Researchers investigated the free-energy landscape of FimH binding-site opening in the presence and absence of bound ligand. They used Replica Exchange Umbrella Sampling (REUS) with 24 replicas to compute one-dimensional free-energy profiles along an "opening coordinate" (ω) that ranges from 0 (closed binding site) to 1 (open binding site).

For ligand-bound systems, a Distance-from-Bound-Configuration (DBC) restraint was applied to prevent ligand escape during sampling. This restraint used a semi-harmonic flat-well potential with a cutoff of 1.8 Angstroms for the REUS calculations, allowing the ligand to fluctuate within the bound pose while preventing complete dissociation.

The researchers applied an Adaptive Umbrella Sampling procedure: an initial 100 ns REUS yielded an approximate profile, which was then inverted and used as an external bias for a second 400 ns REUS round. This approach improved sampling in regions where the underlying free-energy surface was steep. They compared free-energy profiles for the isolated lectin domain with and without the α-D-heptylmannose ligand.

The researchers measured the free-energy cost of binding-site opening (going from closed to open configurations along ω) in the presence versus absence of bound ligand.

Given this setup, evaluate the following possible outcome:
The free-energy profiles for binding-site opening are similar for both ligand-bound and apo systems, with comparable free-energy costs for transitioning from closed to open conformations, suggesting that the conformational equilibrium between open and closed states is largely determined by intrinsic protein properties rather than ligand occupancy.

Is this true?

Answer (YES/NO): NO